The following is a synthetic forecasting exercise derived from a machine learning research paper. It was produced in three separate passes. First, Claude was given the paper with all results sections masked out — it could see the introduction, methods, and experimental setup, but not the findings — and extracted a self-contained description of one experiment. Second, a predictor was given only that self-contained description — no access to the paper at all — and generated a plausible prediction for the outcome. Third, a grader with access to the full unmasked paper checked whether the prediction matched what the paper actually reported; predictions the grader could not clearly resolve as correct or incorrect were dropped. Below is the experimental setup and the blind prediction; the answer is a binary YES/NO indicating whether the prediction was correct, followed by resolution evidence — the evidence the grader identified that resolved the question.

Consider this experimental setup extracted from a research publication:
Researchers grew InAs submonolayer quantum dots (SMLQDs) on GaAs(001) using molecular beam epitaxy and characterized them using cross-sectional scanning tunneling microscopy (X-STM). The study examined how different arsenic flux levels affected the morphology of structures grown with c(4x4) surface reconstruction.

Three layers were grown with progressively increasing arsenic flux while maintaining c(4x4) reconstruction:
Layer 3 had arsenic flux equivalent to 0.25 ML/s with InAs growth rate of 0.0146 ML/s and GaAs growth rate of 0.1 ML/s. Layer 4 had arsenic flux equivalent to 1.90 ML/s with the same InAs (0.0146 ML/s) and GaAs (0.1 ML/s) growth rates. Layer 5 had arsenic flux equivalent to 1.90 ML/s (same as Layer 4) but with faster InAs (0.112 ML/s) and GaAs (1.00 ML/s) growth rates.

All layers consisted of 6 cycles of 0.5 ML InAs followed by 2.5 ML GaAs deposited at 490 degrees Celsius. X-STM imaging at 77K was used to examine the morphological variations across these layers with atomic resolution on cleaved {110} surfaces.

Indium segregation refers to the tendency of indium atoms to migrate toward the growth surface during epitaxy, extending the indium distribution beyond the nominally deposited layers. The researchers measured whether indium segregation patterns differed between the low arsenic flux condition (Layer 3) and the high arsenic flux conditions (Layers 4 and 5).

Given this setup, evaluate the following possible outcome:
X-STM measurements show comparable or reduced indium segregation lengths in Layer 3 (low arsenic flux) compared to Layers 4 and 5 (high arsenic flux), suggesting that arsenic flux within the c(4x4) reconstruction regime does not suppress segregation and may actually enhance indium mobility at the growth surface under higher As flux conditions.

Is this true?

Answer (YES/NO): NO